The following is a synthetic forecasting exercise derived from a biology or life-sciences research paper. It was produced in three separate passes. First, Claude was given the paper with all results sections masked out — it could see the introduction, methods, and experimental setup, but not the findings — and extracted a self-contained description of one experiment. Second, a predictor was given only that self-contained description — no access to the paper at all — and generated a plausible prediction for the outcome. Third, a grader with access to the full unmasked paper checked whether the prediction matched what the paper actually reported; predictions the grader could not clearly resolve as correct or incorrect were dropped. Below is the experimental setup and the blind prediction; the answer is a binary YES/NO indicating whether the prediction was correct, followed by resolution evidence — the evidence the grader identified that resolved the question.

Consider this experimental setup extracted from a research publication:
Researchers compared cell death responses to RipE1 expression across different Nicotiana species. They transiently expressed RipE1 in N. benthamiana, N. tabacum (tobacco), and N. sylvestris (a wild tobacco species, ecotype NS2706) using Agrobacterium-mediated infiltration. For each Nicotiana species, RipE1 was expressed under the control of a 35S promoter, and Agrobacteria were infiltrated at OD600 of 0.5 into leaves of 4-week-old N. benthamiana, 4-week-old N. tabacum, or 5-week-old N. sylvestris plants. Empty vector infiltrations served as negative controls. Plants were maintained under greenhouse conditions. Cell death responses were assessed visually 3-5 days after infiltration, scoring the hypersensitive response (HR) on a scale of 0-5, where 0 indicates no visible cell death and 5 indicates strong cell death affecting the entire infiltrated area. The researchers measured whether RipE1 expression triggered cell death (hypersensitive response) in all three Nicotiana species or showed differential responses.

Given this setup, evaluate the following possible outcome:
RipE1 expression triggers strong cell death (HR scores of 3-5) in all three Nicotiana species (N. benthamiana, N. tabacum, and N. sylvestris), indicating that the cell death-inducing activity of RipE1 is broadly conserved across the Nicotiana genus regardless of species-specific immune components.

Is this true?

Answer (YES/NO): NO